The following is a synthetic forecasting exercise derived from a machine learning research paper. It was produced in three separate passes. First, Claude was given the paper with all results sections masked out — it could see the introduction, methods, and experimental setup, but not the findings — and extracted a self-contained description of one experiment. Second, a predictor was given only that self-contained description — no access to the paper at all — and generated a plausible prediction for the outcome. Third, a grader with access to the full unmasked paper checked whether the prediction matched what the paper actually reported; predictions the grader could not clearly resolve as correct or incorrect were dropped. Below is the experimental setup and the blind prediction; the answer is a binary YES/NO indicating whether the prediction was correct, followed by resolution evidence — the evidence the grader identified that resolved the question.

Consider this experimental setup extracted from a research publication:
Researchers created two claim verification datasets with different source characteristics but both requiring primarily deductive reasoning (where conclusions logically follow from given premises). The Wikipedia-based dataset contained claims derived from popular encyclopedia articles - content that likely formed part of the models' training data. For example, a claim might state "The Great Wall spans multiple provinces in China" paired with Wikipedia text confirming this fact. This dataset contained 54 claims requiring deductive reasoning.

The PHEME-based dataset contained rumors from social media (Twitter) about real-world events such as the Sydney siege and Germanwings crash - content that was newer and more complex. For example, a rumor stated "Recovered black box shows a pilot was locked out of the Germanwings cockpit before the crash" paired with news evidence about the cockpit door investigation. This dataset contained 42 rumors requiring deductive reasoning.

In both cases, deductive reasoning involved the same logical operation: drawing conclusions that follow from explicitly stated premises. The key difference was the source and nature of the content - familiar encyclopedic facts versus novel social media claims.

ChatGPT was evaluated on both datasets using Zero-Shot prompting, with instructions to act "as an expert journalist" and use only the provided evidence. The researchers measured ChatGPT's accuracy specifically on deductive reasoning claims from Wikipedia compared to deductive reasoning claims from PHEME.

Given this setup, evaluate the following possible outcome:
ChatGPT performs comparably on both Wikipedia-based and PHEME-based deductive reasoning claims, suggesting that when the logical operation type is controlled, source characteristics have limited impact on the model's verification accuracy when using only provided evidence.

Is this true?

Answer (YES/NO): YES